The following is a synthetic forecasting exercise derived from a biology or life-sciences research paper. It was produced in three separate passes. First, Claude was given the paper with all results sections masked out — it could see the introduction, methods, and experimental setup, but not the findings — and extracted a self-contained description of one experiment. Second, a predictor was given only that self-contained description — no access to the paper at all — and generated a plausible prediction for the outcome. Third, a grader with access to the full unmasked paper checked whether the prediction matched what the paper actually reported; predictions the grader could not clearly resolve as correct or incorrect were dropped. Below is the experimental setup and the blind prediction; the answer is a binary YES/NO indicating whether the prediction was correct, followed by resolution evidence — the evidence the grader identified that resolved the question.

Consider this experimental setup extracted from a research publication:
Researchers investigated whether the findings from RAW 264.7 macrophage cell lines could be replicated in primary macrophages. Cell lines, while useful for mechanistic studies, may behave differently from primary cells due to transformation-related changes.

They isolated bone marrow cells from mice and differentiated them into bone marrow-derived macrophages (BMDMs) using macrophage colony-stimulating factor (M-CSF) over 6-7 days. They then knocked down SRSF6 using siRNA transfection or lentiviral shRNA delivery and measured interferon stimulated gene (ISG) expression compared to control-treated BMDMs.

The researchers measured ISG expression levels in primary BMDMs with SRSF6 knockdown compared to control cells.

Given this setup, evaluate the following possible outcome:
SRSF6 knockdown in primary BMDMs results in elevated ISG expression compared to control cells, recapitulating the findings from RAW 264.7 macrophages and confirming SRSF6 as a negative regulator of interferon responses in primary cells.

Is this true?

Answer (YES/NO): YES